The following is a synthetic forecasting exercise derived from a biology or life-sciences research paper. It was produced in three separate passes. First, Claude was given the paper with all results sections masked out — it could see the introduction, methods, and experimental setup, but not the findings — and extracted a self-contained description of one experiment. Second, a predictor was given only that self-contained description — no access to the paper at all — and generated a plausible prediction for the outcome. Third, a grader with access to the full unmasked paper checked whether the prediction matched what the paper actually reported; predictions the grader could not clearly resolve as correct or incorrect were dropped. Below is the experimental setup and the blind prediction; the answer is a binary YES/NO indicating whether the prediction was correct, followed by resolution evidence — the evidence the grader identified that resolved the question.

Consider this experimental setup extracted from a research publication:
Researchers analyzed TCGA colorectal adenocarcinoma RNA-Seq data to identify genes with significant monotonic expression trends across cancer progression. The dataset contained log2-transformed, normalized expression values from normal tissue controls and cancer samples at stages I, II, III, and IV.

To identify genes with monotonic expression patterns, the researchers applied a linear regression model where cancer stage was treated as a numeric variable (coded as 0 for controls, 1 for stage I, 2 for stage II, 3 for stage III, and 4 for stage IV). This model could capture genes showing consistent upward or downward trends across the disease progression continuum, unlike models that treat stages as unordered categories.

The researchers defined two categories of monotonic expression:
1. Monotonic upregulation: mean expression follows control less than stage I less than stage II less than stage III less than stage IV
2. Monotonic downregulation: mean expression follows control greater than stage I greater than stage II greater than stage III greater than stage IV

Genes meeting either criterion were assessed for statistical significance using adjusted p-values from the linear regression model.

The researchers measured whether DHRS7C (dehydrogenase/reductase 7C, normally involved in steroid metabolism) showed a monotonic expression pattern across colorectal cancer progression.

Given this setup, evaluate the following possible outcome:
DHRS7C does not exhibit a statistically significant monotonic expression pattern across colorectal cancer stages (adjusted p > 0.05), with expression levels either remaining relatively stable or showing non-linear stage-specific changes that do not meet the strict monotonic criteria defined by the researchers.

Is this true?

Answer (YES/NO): NO